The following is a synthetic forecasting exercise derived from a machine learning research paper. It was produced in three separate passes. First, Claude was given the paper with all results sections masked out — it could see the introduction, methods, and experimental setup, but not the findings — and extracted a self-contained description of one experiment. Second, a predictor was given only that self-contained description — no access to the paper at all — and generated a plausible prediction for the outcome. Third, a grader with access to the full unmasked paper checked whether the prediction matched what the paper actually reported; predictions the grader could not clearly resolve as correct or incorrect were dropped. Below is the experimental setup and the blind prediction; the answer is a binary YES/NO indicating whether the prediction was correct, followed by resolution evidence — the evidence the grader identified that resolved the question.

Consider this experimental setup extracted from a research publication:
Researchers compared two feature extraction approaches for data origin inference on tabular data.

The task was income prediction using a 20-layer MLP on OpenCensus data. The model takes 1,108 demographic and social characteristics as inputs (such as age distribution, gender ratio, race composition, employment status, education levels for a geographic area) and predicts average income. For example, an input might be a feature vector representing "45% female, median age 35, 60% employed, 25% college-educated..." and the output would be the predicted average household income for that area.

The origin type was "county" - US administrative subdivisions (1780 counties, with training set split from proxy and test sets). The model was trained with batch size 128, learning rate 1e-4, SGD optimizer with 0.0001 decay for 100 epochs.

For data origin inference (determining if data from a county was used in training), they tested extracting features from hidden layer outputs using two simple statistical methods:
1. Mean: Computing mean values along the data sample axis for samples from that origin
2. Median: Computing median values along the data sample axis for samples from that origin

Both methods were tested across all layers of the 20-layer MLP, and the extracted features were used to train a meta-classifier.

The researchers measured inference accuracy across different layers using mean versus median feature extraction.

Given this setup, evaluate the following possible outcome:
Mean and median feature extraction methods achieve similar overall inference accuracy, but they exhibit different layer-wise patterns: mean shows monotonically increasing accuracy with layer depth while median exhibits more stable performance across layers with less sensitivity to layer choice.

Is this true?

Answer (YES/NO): NO